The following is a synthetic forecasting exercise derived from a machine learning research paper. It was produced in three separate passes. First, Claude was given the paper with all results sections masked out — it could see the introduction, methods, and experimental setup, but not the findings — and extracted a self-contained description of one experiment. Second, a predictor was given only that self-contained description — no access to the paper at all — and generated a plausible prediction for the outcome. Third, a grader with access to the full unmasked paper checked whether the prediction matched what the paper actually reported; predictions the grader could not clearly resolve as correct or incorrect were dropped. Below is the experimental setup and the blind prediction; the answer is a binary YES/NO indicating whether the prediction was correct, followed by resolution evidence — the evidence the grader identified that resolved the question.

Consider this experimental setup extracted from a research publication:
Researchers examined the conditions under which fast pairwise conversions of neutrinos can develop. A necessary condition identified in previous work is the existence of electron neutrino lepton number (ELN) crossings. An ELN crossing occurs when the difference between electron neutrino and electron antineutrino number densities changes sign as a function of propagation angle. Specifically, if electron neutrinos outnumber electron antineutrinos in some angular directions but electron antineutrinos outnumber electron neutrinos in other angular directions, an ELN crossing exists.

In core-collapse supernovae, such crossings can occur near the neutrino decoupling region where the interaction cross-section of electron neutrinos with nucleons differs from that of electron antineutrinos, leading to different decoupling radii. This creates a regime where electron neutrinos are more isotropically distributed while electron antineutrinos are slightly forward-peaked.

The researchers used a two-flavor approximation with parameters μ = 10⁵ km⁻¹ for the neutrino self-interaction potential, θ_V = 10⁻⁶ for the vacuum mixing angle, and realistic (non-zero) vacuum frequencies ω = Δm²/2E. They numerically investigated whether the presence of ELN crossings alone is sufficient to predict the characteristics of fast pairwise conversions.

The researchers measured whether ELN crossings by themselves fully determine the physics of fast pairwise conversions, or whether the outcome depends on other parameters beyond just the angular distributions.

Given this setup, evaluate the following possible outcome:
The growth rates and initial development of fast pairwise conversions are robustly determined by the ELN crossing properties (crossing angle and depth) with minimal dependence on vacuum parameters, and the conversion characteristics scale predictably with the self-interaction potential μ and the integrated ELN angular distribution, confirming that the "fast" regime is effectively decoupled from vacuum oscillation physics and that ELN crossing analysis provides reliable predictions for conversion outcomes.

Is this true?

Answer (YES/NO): NO